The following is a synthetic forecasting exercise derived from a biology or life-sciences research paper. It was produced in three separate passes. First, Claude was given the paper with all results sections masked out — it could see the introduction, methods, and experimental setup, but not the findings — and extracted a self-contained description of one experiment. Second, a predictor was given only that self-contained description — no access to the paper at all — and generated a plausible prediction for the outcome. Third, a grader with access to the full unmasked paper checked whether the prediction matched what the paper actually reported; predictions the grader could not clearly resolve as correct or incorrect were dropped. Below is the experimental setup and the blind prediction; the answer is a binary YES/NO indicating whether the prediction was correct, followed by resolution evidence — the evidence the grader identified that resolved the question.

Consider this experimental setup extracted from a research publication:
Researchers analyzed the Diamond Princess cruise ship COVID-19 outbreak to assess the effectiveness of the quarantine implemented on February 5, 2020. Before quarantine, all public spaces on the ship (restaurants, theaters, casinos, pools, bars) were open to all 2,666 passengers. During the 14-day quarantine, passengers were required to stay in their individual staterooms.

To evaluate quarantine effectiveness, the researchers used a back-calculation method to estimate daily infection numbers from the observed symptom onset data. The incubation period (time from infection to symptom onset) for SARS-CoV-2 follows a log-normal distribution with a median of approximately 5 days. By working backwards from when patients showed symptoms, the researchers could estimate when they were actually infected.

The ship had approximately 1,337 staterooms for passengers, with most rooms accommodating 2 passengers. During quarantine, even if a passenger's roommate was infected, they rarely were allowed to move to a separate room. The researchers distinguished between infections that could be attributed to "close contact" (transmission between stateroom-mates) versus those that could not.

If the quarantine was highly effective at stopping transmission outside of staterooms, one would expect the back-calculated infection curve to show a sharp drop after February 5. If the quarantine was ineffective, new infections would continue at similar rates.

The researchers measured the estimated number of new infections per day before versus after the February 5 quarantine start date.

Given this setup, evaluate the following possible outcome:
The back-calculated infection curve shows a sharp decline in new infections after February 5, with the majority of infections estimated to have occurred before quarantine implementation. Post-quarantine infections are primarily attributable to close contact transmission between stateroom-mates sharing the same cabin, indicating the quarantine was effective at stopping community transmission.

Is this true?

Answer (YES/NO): YES